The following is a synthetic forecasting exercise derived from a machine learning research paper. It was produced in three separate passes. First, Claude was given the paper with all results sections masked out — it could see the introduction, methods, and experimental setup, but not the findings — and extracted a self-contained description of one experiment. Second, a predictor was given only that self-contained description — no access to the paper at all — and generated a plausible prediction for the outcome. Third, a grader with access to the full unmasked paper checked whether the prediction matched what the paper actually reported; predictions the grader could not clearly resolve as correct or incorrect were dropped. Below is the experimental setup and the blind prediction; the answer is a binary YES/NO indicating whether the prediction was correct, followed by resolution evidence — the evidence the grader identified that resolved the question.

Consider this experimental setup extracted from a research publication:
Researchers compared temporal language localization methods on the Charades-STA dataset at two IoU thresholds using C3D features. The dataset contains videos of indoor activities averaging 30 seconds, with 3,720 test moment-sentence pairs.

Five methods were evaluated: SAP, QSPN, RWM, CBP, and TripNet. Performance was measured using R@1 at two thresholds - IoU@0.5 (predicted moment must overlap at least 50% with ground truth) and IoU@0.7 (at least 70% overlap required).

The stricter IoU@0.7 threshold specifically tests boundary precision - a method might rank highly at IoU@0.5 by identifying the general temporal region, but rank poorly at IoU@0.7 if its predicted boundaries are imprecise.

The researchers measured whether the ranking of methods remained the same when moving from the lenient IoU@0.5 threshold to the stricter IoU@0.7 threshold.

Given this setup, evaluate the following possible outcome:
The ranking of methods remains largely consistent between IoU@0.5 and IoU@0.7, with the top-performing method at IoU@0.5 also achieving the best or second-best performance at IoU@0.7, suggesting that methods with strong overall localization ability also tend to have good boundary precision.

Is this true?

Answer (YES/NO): NO